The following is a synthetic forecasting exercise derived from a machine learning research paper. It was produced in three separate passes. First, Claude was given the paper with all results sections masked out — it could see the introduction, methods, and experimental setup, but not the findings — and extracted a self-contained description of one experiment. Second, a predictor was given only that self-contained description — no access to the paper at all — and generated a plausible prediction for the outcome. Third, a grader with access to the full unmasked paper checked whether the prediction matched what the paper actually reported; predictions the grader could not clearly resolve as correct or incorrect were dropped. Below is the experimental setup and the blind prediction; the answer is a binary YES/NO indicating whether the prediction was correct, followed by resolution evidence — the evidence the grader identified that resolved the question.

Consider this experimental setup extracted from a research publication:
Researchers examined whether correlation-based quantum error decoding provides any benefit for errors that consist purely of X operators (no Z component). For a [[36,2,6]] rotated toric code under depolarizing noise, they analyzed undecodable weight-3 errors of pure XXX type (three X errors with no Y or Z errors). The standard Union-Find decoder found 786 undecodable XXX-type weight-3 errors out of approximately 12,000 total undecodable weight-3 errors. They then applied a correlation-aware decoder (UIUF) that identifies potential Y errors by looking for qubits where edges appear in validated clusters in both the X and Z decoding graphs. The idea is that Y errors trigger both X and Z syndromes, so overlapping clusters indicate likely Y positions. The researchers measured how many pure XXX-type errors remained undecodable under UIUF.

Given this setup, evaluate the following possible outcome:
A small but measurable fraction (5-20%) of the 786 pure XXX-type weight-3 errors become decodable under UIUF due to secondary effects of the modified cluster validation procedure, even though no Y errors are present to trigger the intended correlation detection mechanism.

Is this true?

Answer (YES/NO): NO